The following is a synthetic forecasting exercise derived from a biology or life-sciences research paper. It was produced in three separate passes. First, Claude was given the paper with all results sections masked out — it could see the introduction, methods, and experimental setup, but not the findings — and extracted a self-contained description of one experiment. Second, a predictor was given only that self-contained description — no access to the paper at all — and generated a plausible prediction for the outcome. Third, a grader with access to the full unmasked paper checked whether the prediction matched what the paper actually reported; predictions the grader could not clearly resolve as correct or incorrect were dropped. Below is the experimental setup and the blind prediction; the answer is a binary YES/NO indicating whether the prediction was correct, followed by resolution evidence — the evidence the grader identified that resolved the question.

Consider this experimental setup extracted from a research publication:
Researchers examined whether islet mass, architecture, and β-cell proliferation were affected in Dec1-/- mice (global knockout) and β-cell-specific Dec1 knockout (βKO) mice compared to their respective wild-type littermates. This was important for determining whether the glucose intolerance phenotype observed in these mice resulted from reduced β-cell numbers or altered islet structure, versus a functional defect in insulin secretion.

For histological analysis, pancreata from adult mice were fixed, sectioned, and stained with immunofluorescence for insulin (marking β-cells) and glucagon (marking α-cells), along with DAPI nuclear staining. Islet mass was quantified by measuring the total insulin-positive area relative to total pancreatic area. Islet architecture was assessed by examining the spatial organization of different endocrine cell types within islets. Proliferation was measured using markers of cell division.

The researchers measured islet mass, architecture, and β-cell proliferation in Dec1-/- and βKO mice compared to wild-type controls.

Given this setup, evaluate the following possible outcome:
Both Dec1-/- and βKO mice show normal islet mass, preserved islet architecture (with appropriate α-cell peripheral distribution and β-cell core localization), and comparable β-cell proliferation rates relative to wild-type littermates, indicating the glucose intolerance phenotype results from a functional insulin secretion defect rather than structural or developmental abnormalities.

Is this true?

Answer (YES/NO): YES